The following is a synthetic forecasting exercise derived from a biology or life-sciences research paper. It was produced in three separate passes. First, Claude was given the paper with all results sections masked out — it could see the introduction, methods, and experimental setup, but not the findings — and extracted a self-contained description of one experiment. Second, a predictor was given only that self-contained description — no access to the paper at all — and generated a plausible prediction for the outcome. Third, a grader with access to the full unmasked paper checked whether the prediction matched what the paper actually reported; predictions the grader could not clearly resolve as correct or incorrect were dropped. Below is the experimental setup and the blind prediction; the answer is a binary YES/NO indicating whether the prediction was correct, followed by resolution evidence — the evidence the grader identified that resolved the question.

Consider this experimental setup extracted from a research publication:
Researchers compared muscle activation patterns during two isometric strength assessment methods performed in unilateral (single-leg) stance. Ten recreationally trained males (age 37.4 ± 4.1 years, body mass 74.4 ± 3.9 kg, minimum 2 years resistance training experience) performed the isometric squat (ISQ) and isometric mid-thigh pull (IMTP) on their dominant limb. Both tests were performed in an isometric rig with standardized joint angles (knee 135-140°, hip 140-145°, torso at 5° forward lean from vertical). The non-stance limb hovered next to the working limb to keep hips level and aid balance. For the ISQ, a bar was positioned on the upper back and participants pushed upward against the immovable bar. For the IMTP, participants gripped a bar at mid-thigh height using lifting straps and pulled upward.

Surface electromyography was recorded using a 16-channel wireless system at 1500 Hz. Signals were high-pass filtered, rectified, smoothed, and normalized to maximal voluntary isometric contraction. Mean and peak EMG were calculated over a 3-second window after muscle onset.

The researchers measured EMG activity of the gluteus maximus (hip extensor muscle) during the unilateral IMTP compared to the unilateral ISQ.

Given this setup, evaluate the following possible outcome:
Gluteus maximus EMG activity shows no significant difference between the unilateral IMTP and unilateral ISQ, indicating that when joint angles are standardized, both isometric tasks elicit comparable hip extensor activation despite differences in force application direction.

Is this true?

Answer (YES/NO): YES